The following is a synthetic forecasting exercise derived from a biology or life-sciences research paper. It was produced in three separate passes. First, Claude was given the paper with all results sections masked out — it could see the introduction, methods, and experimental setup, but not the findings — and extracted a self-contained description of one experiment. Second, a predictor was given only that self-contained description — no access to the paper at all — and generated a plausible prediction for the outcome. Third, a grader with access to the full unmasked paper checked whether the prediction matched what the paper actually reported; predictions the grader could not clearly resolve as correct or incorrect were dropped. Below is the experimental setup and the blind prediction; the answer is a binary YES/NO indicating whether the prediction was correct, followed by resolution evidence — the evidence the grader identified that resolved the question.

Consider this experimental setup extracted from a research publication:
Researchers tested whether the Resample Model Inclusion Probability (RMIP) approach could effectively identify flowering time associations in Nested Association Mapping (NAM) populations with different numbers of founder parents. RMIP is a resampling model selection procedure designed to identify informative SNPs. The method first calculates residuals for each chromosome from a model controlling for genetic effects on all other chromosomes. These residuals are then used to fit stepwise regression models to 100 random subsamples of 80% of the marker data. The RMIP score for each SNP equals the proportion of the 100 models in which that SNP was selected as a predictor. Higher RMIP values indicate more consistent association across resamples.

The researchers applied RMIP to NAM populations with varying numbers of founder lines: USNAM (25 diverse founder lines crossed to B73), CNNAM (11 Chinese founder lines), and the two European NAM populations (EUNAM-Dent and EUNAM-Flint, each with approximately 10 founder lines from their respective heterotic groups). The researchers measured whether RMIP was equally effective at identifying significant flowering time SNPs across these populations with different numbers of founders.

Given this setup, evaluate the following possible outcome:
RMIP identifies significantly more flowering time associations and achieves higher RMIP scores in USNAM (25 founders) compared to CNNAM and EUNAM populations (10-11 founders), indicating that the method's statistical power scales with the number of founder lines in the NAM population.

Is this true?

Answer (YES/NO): YES